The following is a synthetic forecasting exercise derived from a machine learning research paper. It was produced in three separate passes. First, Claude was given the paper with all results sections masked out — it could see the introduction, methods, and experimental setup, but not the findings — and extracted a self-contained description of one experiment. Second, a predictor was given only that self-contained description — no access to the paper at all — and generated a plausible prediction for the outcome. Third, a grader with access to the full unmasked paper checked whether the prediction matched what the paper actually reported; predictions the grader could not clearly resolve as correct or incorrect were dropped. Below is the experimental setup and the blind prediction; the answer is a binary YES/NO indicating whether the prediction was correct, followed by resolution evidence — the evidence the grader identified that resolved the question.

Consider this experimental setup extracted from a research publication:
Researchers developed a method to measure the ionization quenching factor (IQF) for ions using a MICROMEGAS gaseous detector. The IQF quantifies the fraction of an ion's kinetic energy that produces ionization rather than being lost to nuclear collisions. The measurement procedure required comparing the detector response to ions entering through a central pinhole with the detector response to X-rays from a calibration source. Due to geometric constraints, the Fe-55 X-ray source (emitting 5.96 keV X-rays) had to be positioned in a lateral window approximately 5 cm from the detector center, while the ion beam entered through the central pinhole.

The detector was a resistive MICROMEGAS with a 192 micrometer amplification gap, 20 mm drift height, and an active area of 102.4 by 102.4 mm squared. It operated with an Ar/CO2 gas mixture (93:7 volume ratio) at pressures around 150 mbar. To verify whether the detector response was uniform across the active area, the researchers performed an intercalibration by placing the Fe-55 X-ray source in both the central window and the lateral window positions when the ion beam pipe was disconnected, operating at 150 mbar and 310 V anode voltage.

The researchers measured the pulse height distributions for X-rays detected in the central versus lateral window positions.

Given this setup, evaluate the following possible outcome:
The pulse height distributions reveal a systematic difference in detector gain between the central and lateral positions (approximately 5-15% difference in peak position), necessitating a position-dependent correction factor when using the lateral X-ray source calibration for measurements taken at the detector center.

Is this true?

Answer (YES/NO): NO